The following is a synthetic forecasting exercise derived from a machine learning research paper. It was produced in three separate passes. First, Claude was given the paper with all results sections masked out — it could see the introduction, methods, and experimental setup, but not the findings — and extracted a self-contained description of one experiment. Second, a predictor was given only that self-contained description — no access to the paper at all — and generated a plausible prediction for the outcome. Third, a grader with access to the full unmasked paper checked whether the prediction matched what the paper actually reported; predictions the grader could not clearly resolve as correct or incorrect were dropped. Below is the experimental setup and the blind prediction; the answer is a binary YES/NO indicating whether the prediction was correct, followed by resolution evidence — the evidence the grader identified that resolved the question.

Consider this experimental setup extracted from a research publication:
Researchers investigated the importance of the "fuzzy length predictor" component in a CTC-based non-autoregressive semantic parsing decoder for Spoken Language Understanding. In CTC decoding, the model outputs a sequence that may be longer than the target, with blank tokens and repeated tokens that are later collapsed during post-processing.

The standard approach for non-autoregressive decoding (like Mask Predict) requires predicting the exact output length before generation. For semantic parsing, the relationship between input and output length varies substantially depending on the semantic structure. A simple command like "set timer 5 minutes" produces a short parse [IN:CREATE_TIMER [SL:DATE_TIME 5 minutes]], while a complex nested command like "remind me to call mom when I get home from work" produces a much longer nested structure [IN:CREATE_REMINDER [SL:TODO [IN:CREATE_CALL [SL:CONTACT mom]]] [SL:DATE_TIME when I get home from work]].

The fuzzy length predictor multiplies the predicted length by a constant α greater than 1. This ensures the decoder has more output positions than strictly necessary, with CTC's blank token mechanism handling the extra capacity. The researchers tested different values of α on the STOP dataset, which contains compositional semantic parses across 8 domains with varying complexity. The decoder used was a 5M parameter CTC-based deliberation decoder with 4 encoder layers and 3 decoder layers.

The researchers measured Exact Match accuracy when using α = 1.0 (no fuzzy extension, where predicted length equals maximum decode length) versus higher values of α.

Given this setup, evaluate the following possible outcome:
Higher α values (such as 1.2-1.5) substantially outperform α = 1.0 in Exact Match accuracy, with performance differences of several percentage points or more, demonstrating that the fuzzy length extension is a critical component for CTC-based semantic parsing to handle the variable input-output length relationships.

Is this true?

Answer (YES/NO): NO